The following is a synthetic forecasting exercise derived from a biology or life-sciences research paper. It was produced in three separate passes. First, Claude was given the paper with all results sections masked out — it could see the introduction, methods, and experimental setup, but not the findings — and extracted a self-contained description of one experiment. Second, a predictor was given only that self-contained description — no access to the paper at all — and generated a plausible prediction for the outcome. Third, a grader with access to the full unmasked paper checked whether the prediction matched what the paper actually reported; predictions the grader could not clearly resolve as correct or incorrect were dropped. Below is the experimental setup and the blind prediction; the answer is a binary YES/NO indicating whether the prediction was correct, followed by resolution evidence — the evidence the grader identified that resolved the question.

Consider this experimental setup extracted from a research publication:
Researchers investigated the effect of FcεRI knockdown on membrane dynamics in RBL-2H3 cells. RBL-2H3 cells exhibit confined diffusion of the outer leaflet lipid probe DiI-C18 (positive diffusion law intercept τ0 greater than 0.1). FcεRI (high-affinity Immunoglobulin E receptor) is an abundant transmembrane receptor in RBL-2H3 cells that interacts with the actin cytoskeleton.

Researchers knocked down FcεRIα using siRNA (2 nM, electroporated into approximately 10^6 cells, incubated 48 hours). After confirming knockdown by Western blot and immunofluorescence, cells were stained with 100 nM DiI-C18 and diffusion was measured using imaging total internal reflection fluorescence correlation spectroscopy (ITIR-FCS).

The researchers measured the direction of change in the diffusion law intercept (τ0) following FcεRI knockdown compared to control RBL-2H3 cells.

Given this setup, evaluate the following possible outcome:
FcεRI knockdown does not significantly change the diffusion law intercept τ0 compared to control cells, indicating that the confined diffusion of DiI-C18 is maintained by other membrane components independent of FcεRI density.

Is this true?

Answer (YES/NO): NO